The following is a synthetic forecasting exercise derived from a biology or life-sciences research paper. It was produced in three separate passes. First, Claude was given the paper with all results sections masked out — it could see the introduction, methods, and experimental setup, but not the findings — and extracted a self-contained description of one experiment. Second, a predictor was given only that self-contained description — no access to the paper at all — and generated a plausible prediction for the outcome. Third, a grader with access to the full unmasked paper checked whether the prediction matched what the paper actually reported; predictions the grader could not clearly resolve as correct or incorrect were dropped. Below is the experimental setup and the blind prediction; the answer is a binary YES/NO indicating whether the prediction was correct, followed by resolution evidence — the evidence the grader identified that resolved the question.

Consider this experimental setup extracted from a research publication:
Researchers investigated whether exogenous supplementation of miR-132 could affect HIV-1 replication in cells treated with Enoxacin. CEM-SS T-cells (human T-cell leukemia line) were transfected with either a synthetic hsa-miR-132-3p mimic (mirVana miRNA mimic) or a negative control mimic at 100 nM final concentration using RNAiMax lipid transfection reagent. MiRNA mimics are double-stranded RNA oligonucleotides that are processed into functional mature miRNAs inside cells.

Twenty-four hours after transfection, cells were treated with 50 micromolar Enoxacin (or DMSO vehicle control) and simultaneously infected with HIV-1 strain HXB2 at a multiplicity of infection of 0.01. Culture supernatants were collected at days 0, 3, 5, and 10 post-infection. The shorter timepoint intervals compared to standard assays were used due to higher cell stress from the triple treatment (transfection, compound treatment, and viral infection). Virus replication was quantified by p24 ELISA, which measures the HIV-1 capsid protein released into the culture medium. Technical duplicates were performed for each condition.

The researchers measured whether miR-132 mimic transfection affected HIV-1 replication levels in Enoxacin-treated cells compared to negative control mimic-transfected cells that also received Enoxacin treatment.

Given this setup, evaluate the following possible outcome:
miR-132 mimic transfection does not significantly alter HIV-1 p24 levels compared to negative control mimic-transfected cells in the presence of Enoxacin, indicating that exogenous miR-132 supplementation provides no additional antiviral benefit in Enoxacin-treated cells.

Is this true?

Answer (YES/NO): YES